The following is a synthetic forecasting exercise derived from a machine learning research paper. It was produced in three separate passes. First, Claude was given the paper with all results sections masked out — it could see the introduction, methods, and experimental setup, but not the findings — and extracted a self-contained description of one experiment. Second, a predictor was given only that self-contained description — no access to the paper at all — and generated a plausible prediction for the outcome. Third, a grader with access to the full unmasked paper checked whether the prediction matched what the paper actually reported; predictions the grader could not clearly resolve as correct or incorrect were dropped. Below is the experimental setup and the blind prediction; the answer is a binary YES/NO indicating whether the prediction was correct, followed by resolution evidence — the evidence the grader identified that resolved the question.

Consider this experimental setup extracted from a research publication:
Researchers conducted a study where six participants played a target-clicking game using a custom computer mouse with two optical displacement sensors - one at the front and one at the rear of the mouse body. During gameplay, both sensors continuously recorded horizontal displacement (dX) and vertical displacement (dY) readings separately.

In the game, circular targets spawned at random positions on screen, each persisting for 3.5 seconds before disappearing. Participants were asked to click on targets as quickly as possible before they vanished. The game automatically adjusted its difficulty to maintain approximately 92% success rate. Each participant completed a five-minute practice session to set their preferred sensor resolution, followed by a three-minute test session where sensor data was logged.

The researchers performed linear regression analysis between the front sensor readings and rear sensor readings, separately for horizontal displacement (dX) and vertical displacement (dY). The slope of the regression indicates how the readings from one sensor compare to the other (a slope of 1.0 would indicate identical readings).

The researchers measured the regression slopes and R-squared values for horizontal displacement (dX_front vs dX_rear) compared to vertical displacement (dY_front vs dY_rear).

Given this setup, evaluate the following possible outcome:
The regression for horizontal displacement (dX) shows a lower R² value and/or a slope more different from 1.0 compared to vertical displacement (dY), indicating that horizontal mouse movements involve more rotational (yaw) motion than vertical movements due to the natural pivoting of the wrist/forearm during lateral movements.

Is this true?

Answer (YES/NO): YES